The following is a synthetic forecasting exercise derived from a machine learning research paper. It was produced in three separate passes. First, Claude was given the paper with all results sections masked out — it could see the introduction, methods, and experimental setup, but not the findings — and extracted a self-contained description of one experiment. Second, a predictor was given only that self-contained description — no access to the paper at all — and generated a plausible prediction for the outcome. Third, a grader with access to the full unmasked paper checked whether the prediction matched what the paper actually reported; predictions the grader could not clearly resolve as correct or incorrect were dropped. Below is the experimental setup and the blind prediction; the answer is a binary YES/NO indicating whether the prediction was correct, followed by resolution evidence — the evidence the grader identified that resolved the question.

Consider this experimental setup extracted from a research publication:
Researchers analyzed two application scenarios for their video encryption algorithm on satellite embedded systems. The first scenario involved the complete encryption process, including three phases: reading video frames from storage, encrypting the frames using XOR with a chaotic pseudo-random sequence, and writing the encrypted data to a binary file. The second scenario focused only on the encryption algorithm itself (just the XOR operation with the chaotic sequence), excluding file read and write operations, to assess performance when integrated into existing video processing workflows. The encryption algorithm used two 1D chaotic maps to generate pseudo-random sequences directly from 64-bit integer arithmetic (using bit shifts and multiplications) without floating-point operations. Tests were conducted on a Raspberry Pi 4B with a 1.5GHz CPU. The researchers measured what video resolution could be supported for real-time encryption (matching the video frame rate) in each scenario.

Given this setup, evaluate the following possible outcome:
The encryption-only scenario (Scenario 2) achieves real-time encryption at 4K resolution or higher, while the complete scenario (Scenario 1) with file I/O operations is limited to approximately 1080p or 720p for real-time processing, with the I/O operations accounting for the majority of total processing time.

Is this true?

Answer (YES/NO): NO